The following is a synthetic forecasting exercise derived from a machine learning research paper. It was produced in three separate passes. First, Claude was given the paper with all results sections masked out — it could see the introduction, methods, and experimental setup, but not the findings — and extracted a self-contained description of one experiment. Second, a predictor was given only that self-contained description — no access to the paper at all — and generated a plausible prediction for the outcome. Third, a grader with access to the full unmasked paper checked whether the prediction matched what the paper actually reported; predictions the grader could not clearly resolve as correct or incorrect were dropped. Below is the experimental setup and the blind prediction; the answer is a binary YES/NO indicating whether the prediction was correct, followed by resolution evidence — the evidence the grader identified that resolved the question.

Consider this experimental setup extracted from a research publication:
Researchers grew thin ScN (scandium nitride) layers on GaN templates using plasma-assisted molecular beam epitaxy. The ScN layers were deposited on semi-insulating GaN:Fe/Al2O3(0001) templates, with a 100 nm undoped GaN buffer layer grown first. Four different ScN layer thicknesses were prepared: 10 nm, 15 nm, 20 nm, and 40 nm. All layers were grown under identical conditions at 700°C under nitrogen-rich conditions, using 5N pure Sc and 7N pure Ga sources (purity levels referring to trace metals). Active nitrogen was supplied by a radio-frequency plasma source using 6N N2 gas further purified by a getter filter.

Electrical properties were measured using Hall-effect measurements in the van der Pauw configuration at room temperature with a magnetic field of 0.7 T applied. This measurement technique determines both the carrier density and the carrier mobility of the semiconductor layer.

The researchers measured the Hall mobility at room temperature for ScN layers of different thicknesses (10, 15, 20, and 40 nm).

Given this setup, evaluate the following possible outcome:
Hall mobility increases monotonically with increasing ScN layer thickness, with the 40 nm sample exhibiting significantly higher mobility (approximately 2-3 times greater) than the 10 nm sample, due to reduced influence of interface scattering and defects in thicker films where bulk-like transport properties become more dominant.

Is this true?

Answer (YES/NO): NO